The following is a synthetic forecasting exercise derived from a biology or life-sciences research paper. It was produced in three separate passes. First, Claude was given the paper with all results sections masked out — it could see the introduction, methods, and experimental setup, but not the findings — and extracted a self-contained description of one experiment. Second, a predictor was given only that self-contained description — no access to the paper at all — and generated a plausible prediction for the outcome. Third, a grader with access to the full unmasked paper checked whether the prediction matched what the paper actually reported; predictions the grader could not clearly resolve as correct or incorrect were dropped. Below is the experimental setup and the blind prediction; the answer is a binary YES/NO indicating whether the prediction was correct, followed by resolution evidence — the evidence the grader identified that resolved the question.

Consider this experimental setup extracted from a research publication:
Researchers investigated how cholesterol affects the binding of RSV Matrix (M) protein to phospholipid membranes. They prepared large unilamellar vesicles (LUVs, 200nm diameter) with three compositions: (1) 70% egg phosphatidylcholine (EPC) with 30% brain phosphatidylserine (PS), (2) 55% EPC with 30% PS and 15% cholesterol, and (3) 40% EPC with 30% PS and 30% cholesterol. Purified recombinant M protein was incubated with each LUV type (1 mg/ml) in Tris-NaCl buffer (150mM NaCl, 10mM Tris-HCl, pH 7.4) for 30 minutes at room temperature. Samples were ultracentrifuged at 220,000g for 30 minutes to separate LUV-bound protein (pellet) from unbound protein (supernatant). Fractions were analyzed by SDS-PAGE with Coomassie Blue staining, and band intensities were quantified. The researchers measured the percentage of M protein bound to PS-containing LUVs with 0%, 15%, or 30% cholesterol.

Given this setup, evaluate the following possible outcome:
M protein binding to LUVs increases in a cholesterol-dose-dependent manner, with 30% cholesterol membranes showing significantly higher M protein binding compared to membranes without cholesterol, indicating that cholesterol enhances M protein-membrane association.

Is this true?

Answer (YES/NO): NO